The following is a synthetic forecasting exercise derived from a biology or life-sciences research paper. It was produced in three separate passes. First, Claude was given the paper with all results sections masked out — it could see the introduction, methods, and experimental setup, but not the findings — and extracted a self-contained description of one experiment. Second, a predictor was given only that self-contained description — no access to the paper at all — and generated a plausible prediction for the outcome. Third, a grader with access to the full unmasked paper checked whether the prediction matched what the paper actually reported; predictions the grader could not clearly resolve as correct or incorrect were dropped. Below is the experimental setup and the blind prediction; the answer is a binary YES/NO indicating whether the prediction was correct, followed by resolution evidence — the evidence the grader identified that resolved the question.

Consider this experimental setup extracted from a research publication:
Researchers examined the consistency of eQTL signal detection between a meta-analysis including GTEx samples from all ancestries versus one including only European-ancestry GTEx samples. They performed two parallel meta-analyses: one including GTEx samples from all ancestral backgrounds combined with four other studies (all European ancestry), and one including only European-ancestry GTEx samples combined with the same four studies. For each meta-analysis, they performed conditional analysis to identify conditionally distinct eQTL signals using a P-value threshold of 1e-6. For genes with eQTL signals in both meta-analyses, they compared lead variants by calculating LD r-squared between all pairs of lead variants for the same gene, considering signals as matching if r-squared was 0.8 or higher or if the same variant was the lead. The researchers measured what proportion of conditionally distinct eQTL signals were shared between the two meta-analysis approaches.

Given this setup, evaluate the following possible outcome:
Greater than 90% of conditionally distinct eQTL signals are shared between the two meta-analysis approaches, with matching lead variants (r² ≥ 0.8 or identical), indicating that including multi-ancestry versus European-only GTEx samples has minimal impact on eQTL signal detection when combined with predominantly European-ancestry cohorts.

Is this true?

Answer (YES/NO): NO